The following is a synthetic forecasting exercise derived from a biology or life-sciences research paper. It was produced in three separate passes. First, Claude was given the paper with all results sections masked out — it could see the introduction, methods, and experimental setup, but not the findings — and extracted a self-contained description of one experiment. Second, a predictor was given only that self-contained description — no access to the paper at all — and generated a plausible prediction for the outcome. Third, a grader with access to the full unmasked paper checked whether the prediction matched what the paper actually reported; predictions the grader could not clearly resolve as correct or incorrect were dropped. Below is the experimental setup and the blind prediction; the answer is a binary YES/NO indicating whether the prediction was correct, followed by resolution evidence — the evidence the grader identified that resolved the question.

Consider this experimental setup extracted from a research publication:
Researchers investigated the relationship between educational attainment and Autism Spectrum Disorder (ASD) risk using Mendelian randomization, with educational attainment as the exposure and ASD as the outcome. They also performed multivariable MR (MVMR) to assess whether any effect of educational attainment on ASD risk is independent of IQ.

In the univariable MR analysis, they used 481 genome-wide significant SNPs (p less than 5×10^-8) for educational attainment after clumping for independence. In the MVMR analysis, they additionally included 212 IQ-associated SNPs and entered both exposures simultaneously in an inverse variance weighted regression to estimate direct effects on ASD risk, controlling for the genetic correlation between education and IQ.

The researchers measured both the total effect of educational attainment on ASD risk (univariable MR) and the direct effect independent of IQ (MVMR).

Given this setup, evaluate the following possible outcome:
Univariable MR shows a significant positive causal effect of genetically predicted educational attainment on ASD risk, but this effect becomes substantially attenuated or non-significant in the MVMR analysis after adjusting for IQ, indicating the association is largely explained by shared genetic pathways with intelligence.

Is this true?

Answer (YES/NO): YES